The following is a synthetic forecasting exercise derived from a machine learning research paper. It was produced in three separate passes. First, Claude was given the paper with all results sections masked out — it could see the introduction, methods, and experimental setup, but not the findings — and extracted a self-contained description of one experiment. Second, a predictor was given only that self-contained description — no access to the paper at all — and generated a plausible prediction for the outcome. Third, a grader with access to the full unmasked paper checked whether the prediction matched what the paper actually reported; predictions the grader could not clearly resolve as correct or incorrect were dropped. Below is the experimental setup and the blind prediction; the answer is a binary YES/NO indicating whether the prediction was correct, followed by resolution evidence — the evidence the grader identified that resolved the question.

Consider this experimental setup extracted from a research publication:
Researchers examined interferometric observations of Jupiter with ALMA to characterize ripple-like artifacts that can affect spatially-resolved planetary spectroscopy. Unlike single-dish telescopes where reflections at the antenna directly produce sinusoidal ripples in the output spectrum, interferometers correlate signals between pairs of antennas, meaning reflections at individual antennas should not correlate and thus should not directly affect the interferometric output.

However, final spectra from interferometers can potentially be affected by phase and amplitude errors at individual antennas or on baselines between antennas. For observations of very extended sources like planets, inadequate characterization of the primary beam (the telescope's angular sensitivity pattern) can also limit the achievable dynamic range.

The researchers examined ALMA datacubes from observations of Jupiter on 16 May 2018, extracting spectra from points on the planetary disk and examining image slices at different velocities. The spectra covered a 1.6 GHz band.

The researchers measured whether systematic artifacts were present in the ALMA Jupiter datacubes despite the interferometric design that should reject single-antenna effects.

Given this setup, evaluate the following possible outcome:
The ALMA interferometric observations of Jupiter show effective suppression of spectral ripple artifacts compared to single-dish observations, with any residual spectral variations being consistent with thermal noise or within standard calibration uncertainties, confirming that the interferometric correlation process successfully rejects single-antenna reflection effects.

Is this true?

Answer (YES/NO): NO